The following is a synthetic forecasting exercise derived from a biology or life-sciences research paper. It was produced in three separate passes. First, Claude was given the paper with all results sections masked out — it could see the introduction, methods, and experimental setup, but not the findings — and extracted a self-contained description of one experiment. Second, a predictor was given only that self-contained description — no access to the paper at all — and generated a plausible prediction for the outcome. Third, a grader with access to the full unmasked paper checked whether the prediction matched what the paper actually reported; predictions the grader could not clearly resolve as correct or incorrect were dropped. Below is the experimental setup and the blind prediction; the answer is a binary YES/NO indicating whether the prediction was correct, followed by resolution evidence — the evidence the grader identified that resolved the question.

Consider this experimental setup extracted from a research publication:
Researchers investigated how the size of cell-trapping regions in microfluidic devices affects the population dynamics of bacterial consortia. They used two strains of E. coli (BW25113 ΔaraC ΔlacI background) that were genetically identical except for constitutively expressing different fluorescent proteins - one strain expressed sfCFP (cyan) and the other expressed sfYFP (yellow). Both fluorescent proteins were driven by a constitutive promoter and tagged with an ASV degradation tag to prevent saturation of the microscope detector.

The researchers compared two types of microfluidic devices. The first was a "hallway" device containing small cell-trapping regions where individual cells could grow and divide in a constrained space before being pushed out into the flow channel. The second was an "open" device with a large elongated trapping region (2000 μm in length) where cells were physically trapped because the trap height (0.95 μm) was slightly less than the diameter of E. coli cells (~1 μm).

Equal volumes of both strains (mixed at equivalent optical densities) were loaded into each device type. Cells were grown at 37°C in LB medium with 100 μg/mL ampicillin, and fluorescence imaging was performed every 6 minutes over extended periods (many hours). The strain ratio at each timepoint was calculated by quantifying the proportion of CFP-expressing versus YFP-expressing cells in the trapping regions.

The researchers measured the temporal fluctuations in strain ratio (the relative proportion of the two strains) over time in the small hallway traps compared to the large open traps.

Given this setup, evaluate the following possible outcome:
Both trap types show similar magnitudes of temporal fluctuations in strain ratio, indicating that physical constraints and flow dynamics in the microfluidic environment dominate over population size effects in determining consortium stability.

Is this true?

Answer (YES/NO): NO